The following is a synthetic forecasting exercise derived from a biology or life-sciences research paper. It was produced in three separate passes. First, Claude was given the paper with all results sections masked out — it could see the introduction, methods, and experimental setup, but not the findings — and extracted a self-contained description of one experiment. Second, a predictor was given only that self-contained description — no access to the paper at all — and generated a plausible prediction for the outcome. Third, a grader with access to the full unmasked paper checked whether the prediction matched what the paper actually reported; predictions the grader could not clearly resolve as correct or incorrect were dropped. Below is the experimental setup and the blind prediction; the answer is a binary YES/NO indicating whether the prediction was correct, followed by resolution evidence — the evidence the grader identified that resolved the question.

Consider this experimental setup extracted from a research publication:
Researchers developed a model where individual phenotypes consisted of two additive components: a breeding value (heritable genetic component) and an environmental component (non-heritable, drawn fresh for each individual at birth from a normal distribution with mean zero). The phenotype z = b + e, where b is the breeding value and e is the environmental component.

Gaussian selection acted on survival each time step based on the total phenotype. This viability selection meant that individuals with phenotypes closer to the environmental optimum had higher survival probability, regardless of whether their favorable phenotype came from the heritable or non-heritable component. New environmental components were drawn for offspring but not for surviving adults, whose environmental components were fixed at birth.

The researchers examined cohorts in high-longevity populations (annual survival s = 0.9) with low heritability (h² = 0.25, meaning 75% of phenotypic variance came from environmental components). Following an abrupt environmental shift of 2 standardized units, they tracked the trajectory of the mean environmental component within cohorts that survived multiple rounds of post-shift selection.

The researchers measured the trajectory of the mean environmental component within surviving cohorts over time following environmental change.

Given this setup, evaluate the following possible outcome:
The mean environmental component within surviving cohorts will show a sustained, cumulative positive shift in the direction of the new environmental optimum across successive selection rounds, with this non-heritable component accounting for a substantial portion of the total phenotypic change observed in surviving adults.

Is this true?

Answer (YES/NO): NO